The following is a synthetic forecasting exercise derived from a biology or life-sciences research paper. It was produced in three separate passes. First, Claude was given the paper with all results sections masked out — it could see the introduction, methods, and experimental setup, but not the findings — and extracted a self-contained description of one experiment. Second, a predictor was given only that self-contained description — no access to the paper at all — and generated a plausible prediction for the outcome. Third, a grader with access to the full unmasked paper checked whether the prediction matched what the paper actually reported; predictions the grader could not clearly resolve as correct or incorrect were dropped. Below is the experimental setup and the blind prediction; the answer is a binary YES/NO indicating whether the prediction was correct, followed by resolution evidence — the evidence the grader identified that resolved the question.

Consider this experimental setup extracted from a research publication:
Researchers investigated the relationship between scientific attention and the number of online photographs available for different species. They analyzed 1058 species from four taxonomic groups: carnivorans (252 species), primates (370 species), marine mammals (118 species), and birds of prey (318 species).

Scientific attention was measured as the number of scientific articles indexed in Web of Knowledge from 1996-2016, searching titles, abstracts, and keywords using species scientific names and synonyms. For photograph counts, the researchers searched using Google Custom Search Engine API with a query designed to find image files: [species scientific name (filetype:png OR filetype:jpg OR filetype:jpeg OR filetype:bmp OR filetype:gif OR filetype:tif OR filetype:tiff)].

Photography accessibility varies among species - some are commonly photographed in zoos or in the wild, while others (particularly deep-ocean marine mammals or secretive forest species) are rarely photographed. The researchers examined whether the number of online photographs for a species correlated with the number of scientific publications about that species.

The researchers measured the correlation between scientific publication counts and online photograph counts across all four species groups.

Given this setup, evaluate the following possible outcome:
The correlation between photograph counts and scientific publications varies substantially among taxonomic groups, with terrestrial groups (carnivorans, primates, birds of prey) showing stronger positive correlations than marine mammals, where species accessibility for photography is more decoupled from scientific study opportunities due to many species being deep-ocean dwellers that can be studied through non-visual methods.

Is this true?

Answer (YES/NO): NO